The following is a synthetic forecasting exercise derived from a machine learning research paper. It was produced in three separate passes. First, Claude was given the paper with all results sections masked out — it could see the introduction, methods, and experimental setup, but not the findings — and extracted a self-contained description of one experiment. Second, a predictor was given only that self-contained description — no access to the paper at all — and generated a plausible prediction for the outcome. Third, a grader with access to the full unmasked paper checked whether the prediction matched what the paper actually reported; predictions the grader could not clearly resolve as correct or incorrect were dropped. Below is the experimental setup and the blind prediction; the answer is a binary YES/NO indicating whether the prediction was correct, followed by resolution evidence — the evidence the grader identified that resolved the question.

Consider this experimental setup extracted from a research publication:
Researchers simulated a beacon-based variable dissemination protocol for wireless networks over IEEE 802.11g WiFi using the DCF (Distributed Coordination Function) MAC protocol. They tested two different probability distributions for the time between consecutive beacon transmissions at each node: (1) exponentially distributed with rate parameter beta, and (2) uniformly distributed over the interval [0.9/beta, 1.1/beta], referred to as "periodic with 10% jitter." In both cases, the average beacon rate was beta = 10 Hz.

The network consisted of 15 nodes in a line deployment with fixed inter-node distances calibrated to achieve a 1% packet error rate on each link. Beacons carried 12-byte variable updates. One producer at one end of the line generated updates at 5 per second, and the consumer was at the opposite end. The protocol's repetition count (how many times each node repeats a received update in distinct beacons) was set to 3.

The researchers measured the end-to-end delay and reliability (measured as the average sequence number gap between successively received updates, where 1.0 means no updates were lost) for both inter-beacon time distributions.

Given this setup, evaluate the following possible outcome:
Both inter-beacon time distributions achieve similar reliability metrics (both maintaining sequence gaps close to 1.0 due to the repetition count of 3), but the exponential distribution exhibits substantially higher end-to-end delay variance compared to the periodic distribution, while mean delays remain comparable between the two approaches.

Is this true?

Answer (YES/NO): NO